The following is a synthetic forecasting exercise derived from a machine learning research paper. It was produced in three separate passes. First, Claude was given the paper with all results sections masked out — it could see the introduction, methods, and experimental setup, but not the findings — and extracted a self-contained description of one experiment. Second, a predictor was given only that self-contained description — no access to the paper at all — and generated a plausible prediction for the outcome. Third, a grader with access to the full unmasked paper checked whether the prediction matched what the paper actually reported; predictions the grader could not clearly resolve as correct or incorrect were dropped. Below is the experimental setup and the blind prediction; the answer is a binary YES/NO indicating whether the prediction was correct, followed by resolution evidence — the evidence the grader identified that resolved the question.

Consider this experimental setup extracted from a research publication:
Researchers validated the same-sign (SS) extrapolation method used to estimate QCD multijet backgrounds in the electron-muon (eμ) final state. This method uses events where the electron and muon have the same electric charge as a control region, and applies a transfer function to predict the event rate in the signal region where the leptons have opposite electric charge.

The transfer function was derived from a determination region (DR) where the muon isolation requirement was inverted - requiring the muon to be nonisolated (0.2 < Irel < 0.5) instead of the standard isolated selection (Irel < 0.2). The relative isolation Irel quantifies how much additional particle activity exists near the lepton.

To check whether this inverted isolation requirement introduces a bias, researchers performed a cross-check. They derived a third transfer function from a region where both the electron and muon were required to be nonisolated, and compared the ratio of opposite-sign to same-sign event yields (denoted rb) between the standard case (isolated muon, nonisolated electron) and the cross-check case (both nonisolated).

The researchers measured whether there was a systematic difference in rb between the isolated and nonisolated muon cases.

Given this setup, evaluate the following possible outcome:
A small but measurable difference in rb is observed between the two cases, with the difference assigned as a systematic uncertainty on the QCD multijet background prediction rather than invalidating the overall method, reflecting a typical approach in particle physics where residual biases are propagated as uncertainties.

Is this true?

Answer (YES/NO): NO